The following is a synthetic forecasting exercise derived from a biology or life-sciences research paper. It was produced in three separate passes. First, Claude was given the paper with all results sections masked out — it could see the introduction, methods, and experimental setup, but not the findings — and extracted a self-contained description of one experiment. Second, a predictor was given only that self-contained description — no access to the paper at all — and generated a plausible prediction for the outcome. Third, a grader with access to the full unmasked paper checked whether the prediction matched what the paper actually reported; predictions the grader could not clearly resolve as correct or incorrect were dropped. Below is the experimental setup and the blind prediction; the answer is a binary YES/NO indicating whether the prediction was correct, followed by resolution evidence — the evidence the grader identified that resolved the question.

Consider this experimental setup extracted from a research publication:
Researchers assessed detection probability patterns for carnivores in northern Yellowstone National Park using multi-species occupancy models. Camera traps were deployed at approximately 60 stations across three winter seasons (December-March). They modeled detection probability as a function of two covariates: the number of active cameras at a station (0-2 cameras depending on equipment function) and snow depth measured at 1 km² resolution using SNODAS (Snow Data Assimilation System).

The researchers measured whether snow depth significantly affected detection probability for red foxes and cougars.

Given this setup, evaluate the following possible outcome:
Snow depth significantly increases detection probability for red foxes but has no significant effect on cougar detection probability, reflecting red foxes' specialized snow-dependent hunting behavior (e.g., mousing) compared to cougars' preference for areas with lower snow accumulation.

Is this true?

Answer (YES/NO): NO